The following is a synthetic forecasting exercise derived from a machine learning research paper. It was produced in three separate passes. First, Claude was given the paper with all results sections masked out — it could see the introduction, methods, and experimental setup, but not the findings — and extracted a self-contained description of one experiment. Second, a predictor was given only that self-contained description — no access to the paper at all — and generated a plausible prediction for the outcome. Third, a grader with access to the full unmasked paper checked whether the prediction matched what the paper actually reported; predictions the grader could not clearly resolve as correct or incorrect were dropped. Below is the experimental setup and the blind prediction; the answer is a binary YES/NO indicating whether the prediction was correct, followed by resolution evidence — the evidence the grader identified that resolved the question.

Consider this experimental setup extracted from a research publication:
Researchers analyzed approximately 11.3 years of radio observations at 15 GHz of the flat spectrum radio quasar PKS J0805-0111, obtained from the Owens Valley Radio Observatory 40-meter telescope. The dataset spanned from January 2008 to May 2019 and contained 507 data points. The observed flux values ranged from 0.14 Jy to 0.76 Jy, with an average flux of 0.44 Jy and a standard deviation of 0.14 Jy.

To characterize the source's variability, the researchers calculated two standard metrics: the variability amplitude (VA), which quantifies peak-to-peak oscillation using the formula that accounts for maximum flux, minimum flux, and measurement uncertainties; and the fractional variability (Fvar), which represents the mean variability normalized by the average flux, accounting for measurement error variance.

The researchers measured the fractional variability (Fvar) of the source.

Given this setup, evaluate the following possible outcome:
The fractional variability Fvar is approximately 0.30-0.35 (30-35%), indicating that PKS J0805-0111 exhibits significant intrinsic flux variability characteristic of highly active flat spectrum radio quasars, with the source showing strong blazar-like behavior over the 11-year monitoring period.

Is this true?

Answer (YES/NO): NO